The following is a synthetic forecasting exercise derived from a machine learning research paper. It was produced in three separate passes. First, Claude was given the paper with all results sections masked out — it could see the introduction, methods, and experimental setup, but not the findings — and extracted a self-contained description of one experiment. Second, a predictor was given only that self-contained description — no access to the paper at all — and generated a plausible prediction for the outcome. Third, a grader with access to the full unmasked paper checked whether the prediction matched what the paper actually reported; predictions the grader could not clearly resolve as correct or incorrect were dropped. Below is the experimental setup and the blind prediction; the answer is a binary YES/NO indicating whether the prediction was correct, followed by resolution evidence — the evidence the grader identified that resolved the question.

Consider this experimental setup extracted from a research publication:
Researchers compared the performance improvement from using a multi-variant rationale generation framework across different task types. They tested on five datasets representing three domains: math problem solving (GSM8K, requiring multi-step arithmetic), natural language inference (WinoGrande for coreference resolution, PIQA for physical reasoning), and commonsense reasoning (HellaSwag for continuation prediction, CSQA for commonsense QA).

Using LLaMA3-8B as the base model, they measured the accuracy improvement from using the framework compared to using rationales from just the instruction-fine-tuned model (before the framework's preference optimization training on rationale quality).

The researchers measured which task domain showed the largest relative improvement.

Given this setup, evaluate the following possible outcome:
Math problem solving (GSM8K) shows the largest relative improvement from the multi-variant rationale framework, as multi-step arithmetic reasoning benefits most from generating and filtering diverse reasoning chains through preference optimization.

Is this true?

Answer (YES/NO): NO